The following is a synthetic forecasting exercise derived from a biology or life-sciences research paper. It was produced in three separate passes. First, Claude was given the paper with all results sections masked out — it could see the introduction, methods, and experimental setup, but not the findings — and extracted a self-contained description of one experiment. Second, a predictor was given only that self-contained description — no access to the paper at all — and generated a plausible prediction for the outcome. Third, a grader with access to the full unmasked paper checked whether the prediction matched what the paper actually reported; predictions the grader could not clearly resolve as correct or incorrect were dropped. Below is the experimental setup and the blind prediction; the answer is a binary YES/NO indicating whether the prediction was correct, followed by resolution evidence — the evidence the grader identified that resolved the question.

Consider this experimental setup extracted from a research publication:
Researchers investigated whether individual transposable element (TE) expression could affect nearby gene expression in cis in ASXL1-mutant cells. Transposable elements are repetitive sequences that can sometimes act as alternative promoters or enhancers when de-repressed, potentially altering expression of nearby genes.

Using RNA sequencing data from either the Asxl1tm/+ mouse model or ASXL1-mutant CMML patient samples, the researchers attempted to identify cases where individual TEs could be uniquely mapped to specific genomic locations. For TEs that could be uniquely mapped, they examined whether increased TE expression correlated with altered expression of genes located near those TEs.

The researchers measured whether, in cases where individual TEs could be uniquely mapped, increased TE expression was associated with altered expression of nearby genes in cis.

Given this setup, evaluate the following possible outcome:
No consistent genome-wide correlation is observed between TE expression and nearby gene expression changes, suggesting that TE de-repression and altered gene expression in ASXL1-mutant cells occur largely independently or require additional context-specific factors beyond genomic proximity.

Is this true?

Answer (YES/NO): NO